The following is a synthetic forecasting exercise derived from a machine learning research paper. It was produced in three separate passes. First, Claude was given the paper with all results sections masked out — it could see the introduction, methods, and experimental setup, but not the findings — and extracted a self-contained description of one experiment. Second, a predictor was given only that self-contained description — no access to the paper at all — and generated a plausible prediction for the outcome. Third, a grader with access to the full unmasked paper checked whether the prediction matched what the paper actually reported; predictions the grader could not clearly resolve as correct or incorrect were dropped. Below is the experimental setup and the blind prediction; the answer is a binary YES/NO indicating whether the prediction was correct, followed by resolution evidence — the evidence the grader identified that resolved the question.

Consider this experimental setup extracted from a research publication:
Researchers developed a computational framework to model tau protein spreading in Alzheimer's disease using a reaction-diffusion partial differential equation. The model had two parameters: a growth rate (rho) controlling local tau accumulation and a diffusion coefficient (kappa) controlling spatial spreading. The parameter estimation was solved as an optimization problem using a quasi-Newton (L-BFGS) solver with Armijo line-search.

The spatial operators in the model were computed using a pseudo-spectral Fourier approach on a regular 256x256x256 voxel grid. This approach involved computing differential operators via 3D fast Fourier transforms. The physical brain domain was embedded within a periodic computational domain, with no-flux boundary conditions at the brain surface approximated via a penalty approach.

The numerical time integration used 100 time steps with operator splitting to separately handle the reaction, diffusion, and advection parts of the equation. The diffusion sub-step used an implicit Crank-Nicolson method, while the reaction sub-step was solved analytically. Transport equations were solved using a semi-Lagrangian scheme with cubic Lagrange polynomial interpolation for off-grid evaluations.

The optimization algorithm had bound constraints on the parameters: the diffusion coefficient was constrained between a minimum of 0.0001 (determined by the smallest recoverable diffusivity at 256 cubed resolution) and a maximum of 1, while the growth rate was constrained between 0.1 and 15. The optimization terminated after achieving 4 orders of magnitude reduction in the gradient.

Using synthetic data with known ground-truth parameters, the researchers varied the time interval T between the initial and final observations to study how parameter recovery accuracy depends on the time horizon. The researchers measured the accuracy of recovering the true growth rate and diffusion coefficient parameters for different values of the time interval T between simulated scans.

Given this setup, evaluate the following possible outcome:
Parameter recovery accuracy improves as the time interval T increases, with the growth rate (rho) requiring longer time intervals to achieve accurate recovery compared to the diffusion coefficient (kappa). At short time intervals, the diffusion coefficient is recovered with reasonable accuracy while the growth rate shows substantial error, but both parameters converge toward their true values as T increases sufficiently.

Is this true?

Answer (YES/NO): NO